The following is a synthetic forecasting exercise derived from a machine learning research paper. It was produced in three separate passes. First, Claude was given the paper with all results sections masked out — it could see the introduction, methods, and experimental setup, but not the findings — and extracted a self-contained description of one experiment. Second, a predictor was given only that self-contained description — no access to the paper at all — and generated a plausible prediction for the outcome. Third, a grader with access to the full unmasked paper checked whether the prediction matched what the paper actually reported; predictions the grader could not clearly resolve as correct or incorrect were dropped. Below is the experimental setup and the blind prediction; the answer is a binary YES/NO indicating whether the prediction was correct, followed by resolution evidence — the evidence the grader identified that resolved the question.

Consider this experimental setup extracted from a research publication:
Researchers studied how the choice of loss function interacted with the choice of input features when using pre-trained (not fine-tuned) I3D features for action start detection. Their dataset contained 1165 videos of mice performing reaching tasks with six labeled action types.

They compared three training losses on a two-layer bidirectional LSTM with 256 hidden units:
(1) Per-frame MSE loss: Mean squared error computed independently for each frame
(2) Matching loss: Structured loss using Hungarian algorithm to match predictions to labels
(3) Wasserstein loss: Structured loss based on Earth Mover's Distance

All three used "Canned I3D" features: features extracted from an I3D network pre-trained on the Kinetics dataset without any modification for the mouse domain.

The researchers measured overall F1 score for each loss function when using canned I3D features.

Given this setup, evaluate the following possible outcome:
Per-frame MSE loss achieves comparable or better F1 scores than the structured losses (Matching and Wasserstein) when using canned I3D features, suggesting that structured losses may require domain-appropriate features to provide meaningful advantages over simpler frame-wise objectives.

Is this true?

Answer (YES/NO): NO